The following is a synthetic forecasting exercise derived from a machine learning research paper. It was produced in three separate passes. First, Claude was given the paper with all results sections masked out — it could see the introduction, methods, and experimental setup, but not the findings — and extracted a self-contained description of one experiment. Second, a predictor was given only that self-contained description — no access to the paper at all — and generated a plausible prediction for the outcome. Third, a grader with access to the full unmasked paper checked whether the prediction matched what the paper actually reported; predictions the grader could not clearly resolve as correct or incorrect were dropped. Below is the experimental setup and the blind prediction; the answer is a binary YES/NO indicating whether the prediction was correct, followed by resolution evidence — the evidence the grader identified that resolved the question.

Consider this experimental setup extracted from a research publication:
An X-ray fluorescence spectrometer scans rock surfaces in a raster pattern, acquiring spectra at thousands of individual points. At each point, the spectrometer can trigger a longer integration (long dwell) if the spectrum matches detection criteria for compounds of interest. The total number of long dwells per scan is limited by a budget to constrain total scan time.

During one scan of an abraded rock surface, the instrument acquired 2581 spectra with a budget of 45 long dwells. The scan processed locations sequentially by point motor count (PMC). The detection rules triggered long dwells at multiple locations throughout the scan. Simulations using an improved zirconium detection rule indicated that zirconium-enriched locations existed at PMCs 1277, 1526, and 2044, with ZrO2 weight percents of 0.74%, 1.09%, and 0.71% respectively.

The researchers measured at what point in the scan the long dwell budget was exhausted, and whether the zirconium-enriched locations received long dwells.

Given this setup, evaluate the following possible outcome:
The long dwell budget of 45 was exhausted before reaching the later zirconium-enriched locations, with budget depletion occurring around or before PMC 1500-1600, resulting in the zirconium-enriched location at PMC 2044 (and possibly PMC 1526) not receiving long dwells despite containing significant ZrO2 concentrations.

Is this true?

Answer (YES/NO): NO